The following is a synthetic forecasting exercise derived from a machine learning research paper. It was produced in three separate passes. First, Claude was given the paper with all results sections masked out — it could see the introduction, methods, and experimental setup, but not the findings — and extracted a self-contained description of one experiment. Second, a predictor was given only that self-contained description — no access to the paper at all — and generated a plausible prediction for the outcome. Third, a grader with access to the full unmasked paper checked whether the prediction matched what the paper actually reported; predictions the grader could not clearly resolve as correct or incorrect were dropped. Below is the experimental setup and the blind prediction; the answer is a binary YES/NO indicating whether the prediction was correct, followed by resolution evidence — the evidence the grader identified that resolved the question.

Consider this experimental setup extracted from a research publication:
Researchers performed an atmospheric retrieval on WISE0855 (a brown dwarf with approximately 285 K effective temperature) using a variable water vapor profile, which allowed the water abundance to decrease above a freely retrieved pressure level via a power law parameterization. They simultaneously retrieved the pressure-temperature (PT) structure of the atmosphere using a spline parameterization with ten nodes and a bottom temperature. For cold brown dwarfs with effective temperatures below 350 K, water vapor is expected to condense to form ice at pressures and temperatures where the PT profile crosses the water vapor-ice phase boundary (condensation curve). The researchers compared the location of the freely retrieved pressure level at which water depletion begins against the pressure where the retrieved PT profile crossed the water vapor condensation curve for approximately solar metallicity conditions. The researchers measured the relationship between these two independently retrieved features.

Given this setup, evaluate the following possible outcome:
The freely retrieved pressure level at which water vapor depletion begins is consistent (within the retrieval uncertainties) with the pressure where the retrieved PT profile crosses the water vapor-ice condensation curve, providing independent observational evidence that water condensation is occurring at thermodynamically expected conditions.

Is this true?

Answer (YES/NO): YES